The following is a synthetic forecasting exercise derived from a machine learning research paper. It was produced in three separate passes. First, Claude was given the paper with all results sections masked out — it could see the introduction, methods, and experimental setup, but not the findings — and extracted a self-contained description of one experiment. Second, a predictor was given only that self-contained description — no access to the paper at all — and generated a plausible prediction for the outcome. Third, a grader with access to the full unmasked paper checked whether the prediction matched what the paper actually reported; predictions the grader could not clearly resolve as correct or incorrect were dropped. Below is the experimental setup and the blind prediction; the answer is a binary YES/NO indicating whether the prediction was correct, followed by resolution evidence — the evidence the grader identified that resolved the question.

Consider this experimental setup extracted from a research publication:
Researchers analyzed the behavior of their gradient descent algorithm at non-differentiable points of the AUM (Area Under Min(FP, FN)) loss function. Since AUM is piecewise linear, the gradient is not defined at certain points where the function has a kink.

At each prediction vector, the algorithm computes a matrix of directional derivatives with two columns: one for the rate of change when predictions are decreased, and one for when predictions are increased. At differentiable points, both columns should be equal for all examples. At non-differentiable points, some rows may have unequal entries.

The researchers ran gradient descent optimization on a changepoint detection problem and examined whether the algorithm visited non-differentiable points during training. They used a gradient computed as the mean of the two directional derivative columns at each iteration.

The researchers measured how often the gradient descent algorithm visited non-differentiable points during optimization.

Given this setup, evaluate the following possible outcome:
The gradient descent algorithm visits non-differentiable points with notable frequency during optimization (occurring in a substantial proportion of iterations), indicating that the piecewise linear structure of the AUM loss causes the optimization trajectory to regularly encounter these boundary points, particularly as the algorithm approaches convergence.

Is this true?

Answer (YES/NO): NO